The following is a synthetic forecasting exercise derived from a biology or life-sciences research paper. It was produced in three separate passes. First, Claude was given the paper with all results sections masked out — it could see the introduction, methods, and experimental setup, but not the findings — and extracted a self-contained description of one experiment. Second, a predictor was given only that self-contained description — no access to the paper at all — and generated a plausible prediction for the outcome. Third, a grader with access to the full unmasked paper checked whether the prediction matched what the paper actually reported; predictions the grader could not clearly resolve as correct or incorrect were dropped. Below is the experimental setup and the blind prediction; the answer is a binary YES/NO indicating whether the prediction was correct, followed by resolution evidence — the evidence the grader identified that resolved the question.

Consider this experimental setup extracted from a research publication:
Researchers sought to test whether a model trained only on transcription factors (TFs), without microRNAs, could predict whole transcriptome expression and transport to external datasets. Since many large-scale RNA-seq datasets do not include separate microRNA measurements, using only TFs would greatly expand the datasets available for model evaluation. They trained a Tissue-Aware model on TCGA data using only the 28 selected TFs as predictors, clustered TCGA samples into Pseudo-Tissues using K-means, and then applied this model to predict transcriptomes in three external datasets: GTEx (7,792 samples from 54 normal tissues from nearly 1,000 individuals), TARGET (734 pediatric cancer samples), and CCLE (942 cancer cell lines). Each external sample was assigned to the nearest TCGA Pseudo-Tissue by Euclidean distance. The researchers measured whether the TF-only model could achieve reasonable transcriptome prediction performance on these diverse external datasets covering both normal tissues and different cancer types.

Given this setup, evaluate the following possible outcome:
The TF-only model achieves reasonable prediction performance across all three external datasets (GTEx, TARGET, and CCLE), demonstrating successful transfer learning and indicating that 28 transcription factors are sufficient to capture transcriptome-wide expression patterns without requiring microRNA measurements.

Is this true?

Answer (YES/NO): NO